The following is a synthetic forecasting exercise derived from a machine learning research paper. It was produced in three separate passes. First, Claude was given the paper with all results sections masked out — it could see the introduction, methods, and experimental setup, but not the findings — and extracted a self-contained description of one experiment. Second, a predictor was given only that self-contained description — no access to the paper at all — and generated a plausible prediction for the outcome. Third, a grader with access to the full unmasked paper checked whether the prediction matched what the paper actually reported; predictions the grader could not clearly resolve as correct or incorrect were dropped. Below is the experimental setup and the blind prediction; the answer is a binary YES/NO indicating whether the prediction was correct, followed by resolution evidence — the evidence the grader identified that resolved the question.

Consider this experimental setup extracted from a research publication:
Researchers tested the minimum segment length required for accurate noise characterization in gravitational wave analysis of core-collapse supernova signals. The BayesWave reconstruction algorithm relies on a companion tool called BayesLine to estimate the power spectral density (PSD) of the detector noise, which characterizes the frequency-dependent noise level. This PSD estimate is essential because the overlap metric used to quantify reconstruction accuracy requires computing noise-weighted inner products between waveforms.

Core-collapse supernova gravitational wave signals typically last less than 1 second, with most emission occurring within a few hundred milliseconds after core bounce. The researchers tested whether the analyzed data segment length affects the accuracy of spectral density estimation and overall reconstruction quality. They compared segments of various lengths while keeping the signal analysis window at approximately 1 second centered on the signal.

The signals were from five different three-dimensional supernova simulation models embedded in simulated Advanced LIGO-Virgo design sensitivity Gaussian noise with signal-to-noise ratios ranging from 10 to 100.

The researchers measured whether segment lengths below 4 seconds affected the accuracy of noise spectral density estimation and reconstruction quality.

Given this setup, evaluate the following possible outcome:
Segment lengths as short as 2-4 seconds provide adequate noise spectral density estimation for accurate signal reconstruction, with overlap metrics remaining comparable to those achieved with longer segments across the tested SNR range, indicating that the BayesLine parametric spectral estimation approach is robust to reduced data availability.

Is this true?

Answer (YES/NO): NO